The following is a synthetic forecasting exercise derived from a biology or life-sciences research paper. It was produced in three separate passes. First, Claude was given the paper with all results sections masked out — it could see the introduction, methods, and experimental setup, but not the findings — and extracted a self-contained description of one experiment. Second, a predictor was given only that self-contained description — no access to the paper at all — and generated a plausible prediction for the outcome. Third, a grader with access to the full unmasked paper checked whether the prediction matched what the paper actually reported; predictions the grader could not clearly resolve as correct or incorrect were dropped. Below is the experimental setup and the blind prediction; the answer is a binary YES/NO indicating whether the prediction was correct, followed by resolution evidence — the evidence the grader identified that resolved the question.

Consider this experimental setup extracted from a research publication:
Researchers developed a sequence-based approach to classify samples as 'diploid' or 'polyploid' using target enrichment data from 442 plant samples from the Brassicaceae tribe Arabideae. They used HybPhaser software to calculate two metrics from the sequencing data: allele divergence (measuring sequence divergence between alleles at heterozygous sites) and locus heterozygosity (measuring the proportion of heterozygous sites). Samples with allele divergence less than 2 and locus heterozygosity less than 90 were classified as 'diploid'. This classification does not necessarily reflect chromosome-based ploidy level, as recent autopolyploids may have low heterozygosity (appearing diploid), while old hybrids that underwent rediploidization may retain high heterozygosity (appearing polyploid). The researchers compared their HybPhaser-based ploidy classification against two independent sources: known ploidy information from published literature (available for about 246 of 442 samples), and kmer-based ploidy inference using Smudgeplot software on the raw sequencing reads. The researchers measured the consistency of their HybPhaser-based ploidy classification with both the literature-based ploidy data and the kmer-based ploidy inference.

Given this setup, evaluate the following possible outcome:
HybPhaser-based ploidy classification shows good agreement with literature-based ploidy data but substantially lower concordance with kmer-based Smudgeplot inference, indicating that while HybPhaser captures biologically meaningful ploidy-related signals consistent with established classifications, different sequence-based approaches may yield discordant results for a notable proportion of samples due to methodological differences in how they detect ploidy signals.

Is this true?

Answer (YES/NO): YES